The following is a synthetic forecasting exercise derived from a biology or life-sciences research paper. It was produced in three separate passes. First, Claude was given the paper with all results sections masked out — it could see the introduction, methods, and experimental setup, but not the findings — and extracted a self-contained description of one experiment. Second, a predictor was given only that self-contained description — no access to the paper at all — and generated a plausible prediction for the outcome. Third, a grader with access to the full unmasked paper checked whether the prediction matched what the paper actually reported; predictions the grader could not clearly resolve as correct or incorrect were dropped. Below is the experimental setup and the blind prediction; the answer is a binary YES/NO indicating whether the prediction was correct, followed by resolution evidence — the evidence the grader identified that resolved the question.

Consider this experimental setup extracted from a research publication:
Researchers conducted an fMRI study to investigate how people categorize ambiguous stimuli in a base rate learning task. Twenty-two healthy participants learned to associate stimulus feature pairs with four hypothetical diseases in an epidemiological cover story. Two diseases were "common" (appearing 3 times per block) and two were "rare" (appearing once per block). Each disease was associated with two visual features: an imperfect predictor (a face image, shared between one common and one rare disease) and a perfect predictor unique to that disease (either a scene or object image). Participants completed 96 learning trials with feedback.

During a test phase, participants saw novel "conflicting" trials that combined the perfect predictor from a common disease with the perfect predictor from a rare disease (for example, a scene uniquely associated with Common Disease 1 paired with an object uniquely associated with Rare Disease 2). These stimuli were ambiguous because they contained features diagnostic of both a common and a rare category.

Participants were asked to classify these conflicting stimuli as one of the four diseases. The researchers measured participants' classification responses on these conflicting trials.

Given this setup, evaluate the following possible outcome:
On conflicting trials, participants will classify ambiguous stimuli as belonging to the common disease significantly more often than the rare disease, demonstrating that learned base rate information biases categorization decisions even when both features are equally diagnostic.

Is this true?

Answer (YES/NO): NO